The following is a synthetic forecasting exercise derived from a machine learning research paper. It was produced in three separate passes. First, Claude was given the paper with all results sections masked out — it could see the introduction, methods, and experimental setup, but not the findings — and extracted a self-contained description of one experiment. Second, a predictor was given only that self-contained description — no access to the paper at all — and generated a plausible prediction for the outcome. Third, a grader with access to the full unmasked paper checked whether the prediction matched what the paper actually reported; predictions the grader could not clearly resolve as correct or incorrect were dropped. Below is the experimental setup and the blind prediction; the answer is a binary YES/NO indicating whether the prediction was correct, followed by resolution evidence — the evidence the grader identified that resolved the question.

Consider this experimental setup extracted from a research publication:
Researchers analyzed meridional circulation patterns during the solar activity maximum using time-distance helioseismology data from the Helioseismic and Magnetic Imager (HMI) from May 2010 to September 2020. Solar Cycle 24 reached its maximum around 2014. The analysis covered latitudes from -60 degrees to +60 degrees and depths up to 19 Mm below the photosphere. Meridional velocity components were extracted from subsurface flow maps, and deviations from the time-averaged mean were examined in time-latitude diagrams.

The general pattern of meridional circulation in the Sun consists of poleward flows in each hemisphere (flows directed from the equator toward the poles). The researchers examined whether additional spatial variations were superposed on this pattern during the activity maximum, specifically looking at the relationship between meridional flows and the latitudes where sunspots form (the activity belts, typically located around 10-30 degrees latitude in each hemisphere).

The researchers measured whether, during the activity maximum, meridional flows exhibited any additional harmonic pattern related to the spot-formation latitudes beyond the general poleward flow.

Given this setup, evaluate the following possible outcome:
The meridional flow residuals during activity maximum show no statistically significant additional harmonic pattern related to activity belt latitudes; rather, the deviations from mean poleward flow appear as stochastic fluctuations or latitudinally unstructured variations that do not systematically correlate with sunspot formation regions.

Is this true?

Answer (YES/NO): NO